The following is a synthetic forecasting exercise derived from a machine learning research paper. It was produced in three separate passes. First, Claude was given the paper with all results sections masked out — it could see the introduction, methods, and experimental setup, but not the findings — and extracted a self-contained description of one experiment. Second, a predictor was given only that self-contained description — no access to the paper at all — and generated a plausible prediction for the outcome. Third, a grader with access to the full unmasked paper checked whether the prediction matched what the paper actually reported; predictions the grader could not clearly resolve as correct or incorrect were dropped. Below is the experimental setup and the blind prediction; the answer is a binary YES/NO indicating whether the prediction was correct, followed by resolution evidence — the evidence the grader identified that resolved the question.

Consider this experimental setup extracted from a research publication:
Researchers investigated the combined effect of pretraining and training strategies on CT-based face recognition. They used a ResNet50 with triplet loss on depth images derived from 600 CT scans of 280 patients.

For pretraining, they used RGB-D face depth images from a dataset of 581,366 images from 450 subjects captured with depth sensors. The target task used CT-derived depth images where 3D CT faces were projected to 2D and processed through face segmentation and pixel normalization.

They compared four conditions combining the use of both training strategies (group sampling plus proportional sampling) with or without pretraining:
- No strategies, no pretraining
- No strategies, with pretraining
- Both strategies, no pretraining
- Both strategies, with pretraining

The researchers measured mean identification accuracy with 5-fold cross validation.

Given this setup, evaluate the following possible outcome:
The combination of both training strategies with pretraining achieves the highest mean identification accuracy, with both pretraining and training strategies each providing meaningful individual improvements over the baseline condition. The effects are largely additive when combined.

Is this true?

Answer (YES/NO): NO